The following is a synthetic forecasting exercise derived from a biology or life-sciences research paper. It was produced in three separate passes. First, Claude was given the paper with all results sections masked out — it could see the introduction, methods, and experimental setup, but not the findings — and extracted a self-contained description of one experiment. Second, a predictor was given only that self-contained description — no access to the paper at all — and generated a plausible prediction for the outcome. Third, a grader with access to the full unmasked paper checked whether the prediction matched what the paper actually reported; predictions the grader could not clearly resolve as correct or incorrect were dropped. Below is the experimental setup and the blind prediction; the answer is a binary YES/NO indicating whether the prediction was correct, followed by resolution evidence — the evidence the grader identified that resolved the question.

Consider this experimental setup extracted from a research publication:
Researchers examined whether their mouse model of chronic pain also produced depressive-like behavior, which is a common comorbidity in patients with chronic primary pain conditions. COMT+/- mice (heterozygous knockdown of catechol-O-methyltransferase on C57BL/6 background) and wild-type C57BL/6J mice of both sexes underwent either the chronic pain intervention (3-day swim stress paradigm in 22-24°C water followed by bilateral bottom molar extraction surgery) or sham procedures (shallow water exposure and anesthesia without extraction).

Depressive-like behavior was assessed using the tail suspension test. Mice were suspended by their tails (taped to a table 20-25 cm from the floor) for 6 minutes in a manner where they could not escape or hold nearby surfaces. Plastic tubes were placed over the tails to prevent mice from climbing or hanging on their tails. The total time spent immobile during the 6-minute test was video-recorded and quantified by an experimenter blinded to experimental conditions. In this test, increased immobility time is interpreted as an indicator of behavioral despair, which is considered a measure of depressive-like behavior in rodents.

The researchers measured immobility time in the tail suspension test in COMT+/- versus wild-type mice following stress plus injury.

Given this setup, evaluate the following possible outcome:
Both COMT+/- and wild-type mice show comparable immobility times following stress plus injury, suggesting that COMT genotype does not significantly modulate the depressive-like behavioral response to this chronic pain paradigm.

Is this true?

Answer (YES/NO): NO